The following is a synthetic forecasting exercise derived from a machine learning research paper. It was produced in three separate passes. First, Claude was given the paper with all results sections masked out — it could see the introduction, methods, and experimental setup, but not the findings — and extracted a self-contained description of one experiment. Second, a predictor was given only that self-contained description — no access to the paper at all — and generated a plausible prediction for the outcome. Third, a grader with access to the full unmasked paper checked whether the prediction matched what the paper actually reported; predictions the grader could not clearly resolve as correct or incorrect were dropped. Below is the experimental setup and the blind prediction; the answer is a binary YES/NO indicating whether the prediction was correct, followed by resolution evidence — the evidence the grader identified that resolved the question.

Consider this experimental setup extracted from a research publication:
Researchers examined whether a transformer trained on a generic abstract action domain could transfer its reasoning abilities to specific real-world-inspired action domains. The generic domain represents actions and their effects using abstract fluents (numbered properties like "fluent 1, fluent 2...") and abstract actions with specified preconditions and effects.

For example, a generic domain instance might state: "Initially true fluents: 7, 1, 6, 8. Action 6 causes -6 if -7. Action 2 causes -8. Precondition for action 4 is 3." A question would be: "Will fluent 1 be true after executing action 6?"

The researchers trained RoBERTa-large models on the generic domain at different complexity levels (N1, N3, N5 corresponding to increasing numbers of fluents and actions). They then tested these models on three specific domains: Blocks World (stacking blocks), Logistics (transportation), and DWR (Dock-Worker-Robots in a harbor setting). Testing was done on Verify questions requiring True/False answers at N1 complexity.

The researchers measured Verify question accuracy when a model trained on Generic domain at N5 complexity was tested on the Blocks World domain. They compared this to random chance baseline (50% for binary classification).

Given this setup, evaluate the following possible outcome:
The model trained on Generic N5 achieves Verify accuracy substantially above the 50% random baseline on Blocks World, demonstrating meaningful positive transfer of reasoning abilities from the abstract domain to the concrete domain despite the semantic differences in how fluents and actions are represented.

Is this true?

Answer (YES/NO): YES